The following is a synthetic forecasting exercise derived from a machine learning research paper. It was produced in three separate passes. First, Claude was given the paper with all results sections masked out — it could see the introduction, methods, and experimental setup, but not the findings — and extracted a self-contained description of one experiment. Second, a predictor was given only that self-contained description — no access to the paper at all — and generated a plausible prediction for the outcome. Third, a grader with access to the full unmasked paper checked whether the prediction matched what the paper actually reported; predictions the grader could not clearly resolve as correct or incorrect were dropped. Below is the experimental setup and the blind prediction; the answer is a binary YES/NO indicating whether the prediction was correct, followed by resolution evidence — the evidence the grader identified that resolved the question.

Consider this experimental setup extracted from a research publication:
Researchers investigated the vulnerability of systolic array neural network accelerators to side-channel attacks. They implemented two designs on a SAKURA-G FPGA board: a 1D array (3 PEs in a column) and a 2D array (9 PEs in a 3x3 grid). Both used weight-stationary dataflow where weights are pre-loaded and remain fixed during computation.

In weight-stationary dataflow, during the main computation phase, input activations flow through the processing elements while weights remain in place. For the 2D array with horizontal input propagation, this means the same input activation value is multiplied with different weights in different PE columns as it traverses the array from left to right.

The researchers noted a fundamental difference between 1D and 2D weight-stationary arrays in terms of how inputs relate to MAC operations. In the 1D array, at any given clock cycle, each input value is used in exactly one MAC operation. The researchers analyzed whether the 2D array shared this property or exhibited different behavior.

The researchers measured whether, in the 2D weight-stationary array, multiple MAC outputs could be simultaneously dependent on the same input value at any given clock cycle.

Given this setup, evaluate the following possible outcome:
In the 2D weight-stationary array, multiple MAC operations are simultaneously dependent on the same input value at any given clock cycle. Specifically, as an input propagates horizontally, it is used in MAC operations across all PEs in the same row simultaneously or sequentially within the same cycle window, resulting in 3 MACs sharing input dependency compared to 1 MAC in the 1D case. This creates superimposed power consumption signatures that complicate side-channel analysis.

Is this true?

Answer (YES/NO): NO